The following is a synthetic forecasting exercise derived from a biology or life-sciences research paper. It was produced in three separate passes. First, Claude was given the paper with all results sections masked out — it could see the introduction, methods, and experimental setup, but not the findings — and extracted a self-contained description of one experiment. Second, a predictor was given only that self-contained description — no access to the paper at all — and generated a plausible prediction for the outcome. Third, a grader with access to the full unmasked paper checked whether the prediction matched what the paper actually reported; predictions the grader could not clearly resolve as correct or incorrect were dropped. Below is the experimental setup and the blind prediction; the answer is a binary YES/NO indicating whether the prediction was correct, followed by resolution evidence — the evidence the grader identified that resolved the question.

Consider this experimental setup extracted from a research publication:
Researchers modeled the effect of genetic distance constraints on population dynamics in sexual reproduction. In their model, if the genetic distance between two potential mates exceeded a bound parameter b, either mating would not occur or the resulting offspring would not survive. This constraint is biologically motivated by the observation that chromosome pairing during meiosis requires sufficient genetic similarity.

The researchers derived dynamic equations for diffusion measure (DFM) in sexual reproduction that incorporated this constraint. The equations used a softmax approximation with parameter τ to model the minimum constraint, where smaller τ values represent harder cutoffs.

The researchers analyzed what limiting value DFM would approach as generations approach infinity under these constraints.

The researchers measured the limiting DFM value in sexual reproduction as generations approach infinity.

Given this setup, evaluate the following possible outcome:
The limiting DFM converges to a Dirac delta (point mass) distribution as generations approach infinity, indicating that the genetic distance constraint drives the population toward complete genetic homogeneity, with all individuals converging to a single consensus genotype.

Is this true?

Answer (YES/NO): NO